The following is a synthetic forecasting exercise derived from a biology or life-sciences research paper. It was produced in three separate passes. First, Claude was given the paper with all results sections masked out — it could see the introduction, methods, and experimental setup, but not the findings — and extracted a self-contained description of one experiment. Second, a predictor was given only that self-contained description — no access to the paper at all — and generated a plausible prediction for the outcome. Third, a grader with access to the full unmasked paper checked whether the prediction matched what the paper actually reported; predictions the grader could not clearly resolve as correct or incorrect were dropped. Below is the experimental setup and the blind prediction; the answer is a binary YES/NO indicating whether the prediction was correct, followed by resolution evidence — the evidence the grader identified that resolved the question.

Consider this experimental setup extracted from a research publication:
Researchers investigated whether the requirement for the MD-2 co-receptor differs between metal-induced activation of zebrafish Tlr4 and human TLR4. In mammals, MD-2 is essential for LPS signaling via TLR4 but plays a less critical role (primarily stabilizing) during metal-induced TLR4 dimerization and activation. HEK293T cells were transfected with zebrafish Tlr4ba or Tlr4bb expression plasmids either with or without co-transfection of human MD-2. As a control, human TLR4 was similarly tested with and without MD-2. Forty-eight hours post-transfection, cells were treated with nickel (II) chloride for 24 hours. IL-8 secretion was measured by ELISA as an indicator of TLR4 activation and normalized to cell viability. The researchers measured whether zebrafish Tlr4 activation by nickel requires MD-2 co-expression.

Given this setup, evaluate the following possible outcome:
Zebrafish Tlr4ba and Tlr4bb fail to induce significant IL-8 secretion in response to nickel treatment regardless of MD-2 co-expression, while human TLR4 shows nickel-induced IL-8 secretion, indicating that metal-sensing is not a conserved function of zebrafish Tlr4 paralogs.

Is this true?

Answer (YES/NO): NO